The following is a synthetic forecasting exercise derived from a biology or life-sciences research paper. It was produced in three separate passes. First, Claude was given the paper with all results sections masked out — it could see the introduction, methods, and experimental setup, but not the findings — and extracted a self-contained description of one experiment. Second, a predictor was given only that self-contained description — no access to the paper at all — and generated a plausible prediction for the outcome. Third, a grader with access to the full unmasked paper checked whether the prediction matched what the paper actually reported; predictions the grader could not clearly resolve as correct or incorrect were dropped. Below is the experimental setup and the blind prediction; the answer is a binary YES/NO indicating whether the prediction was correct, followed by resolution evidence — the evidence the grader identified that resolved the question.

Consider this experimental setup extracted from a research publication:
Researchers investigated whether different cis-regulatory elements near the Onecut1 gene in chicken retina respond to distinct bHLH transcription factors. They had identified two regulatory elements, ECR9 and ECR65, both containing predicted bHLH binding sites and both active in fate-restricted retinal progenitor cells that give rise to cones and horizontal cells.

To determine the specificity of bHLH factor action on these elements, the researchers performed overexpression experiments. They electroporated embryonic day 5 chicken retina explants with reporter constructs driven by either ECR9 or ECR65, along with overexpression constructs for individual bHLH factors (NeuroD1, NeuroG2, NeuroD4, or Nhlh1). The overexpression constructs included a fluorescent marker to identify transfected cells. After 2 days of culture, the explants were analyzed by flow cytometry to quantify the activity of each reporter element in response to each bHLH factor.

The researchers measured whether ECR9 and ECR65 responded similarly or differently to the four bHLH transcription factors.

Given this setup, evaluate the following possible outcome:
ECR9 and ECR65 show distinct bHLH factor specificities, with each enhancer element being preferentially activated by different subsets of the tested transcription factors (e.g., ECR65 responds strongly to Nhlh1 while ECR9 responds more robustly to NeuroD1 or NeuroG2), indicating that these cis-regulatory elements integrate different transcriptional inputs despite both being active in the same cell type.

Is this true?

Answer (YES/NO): YES